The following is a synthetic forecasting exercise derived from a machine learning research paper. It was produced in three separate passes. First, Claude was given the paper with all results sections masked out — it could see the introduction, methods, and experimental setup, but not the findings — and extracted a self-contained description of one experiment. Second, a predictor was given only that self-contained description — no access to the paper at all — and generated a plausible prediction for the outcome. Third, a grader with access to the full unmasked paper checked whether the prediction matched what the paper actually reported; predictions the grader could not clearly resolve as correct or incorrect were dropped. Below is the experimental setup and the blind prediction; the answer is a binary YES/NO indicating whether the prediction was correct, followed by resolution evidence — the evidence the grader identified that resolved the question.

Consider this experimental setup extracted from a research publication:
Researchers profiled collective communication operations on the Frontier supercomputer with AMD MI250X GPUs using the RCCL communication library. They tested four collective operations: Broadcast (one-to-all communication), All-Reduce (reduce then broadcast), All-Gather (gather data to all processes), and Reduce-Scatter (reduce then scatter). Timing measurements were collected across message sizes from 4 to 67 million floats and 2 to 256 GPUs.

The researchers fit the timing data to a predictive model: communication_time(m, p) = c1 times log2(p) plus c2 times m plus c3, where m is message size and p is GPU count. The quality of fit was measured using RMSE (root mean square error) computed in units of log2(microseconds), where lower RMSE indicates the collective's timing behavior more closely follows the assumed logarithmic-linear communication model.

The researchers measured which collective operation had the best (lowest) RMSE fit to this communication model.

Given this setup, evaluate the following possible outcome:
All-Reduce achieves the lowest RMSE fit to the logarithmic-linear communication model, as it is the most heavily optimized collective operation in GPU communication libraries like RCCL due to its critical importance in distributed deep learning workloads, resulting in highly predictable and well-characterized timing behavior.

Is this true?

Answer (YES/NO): YES